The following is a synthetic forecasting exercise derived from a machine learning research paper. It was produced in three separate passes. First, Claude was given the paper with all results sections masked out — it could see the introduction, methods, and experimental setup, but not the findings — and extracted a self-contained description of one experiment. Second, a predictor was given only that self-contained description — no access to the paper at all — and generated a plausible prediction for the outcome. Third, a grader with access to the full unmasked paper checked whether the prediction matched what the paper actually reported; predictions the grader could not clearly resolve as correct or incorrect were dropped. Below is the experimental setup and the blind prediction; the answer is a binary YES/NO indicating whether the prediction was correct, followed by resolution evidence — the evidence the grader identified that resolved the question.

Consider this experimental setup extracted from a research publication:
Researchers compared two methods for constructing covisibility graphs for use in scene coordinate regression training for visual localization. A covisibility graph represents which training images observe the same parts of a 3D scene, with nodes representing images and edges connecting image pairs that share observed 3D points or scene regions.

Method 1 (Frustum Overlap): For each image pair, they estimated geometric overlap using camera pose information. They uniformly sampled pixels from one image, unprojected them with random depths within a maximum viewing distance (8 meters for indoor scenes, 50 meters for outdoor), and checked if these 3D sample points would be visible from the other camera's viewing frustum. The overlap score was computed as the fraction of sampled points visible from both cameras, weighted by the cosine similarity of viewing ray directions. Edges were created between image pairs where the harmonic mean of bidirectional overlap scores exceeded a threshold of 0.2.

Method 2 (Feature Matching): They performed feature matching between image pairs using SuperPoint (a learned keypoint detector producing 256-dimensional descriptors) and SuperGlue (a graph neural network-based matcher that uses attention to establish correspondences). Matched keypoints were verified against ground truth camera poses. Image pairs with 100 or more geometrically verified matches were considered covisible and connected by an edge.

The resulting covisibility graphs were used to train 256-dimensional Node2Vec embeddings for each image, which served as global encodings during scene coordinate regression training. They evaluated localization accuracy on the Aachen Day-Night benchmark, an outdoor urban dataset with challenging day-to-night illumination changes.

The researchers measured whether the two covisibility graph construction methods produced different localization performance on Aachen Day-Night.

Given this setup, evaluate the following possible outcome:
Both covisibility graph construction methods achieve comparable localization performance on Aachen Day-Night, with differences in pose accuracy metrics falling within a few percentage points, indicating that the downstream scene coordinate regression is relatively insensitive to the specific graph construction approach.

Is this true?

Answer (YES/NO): YES